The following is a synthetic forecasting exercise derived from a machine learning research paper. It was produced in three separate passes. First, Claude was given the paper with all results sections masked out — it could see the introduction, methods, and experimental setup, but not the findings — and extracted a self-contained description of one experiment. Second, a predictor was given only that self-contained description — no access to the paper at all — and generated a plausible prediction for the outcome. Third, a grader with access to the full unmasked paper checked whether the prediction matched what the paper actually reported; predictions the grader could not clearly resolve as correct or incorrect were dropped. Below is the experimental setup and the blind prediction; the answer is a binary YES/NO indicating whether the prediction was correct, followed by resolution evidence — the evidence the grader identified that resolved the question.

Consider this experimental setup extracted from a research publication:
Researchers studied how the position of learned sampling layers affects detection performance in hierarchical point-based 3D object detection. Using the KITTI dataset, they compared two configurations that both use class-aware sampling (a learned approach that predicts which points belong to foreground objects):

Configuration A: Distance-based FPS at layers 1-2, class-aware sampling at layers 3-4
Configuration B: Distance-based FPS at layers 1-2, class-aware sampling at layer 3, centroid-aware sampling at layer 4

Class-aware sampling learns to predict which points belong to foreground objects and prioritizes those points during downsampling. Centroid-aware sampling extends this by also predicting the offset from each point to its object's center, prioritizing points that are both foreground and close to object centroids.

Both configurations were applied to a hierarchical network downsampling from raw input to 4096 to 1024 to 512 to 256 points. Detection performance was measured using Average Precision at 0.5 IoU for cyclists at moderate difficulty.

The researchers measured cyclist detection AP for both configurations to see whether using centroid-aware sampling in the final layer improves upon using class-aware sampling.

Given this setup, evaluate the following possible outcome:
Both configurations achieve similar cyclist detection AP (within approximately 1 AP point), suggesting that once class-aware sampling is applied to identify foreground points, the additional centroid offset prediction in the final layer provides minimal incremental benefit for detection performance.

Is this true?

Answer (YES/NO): NO